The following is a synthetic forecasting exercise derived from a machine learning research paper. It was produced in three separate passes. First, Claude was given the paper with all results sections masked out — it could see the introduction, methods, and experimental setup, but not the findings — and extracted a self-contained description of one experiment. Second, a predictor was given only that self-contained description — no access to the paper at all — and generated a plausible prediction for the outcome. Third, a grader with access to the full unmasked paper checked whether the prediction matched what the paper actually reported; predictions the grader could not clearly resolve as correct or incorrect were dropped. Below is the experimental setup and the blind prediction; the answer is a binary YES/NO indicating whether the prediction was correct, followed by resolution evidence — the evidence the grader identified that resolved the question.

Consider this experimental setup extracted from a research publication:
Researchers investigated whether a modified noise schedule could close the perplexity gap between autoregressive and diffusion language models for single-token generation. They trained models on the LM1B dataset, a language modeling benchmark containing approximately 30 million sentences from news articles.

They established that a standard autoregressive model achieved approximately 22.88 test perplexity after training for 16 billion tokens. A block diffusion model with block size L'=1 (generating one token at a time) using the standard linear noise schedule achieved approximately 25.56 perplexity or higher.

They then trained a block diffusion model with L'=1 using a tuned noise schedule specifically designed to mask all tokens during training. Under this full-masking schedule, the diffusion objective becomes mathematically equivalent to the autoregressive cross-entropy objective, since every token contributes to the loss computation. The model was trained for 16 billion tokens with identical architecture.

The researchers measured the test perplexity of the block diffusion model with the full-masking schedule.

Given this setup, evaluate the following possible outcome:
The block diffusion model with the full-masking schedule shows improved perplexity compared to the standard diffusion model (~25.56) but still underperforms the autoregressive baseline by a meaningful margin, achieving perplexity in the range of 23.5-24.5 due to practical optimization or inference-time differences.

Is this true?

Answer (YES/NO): NO